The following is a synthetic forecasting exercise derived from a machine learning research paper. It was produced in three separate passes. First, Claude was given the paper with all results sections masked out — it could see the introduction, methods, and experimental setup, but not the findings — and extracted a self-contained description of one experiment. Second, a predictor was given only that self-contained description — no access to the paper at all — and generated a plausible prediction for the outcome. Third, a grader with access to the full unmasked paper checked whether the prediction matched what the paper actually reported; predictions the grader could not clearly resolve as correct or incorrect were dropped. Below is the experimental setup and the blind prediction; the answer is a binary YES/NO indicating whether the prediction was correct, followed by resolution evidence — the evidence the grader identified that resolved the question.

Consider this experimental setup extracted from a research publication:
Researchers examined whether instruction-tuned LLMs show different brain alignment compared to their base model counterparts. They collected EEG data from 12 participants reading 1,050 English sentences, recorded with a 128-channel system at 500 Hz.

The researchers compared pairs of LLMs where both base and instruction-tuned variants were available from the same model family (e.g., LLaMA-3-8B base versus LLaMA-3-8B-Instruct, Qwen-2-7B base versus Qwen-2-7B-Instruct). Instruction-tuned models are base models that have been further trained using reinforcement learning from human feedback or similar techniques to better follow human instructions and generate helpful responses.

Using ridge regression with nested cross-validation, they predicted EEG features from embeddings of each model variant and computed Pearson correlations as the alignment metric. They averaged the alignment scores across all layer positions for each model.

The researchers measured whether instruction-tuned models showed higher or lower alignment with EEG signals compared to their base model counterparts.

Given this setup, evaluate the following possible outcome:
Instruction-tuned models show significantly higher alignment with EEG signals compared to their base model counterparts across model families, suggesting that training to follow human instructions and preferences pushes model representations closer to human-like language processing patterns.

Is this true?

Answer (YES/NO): YES